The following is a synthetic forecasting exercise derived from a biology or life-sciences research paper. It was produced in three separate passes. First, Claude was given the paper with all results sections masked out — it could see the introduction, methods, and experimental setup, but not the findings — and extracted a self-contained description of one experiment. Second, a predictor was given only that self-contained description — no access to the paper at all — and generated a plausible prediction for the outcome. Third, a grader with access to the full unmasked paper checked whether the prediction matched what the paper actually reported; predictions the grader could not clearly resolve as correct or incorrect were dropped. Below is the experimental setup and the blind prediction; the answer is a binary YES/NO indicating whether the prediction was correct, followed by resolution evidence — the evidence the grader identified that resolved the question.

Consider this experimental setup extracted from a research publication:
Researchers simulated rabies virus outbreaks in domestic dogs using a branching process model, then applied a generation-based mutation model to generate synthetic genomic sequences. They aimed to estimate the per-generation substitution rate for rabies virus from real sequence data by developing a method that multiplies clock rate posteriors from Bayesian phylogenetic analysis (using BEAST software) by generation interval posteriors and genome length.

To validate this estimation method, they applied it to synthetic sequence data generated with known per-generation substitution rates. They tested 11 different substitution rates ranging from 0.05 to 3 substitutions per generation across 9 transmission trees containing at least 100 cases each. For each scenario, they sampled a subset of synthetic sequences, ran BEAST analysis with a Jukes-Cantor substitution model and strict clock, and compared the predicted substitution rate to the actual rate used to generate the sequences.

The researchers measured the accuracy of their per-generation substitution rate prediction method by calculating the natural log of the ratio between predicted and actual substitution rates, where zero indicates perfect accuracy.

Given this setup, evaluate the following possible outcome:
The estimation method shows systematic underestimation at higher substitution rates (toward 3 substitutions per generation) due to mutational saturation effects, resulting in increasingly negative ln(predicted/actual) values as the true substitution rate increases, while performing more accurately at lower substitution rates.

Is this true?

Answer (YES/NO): NO